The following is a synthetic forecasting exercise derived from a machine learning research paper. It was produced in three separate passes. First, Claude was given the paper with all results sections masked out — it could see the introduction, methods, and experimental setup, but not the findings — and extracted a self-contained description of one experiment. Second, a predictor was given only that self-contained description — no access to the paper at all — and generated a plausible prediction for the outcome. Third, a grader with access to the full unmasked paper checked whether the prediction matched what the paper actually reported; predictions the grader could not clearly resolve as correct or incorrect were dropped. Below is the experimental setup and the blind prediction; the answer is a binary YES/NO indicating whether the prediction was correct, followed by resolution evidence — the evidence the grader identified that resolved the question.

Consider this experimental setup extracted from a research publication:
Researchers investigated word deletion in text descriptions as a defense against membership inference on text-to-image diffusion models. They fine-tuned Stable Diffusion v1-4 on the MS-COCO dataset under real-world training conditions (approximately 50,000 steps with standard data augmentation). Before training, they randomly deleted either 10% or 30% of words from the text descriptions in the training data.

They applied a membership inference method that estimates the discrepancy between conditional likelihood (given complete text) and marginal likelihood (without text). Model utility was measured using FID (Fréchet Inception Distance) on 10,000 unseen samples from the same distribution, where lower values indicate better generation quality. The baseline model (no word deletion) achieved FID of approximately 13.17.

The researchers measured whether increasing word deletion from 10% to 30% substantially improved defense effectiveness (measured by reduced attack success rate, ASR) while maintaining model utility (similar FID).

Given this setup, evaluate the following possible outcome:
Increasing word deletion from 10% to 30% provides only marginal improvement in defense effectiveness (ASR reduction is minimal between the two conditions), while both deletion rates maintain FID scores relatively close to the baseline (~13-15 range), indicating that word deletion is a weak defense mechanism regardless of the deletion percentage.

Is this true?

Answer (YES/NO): YES